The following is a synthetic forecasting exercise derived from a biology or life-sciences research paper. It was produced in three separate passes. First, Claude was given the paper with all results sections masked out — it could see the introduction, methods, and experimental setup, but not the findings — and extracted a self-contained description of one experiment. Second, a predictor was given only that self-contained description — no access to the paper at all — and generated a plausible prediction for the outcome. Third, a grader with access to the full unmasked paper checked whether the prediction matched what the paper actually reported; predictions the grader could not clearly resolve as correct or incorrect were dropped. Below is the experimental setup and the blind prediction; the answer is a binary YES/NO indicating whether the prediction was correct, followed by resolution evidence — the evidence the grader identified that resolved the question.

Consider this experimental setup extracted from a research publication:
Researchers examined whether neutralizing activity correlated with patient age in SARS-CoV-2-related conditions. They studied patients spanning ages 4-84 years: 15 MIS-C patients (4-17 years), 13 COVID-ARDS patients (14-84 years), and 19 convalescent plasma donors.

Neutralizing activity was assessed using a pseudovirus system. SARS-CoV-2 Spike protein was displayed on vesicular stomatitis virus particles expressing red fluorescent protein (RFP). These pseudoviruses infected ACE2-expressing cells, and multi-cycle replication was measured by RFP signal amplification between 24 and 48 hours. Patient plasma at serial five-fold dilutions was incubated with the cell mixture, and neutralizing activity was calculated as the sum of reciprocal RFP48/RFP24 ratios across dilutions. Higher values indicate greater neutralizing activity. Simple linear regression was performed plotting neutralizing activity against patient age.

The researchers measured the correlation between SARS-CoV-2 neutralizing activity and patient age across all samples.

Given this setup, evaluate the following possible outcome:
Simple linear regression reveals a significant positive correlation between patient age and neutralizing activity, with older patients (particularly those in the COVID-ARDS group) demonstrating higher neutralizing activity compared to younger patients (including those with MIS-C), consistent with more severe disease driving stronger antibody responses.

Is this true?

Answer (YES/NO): NO